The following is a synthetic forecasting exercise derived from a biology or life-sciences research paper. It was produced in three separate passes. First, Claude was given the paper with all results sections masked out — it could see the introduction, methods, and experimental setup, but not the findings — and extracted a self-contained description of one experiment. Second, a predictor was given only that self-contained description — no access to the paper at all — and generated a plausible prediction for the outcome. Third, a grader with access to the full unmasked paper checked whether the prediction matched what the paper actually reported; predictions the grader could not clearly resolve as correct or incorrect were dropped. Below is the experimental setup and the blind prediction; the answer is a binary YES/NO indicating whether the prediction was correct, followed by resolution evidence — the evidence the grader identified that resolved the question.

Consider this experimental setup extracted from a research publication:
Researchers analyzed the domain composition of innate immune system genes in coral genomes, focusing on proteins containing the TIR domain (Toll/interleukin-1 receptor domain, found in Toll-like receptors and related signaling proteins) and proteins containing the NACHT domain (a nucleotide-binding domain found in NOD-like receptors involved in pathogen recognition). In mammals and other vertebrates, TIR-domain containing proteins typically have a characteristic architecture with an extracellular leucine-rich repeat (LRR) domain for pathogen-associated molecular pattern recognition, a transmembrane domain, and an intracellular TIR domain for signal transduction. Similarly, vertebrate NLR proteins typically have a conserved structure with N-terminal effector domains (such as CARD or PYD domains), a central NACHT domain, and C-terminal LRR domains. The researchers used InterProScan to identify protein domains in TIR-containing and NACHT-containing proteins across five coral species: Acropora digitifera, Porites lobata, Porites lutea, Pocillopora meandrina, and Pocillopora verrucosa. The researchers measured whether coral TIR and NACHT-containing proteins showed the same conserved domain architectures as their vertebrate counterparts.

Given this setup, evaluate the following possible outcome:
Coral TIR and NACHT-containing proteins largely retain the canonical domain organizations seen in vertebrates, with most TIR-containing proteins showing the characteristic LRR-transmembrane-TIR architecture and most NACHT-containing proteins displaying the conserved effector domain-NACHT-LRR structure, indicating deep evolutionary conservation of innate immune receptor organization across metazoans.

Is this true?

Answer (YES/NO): NO